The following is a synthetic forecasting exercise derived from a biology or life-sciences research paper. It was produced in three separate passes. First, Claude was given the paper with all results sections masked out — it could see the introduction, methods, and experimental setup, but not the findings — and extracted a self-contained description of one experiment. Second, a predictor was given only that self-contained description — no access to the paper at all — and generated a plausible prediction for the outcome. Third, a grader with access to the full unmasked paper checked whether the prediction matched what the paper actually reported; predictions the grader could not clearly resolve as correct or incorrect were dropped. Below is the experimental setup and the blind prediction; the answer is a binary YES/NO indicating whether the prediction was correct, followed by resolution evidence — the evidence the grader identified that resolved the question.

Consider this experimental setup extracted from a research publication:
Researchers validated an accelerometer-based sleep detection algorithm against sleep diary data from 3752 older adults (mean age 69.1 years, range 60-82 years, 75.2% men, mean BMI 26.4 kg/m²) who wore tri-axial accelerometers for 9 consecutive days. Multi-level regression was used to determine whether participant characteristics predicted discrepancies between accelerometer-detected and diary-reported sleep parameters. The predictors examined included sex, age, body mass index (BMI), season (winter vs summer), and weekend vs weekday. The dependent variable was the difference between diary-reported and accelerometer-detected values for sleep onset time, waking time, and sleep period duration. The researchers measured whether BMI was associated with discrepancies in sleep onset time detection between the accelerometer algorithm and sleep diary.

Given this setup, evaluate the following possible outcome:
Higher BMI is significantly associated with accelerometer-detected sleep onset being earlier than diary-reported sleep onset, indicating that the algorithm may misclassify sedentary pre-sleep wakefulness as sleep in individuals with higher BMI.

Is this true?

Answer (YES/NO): NO